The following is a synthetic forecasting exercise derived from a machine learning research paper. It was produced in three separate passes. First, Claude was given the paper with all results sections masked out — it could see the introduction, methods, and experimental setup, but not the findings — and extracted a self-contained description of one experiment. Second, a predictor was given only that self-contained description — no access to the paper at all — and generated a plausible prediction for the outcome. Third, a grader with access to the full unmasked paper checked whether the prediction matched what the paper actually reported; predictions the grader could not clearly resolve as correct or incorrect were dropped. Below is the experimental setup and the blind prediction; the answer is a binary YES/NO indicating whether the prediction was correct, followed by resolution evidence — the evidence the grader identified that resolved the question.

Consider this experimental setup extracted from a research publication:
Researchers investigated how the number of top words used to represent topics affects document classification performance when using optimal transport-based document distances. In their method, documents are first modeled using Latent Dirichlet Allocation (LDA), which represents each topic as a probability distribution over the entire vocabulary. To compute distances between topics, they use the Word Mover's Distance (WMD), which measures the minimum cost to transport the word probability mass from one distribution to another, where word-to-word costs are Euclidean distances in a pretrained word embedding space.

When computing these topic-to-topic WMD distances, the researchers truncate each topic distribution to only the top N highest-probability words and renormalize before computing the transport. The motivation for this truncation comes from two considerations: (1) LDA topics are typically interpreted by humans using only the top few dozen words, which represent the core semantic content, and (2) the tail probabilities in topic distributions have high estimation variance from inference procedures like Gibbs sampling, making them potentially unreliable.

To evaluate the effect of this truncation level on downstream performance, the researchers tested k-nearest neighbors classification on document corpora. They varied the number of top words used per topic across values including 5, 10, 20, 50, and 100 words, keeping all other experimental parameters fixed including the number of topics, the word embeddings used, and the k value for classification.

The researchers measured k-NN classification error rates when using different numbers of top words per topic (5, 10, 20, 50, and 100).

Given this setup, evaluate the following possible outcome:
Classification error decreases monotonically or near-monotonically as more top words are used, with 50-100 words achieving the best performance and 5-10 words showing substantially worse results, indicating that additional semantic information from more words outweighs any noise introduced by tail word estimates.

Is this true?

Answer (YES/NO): NO